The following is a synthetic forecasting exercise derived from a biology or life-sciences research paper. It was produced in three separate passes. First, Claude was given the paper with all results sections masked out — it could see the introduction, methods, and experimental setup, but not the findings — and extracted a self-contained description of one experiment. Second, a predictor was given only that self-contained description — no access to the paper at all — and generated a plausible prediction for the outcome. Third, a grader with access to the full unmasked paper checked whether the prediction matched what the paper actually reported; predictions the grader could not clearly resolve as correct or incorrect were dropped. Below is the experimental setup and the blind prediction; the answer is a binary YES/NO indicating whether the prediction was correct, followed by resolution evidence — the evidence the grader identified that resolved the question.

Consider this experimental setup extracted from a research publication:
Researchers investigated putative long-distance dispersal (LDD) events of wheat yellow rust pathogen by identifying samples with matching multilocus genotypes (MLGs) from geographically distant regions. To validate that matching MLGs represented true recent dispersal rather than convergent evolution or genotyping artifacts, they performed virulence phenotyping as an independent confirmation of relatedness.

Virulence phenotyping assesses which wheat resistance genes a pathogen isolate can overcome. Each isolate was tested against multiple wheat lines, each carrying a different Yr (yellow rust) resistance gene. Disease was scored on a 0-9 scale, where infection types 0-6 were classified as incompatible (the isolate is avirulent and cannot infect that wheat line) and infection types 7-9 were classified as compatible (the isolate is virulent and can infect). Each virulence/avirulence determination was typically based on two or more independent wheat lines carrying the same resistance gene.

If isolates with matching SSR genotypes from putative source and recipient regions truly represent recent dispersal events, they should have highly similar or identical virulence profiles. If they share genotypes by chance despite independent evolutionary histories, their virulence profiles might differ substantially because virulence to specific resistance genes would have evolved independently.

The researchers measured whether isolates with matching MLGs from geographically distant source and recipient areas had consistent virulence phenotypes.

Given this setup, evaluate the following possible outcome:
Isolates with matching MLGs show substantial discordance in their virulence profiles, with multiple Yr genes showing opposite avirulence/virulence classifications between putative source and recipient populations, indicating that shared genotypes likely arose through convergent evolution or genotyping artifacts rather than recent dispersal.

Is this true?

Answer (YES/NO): NO